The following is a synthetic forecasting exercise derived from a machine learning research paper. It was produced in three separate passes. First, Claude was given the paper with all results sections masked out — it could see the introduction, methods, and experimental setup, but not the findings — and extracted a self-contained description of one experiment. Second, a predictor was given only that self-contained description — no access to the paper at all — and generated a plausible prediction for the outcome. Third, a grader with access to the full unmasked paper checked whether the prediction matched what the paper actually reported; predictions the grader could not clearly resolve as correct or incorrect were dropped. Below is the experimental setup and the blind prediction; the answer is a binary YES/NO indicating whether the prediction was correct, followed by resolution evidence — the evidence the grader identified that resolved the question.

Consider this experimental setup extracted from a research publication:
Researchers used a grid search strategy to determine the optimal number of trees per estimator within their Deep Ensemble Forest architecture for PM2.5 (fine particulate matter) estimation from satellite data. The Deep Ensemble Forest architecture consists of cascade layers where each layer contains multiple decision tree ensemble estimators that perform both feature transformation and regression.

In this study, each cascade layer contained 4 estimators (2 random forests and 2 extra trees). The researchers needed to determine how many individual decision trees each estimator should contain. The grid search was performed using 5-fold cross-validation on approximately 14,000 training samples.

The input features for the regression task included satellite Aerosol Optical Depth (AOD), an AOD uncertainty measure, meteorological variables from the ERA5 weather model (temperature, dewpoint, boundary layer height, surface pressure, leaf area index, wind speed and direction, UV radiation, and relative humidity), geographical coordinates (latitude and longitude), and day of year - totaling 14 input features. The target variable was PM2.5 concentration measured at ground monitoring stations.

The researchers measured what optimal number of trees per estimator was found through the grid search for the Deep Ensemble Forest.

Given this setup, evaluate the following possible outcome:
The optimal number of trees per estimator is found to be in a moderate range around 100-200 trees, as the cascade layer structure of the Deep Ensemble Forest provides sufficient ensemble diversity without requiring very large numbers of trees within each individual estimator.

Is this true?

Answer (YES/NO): NO